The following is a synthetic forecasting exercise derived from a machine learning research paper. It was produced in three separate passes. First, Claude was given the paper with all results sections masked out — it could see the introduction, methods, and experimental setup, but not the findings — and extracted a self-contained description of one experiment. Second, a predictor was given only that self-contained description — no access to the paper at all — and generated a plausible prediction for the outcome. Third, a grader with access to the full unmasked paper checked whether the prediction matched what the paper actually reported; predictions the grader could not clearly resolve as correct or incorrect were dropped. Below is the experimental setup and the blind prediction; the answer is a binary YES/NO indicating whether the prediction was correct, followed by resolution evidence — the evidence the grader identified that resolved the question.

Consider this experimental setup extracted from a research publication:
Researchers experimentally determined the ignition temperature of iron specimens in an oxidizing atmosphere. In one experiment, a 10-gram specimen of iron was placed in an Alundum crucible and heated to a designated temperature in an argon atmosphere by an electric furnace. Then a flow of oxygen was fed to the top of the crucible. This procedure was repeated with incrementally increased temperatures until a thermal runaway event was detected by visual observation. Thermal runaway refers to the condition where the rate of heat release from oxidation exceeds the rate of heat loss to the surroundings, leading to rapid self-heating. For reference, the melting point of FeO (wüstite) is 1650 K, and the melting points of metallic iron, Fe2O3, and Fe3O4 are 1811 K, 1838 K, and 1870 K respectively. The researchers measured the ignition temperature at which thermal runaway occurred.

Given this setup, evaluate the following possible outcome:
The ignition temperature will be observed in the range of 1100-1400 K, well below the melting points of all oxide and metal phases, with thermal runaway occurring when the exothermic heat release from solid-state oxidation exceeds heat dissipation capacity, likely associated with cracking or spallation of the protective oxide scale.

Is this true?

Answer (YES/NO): NO